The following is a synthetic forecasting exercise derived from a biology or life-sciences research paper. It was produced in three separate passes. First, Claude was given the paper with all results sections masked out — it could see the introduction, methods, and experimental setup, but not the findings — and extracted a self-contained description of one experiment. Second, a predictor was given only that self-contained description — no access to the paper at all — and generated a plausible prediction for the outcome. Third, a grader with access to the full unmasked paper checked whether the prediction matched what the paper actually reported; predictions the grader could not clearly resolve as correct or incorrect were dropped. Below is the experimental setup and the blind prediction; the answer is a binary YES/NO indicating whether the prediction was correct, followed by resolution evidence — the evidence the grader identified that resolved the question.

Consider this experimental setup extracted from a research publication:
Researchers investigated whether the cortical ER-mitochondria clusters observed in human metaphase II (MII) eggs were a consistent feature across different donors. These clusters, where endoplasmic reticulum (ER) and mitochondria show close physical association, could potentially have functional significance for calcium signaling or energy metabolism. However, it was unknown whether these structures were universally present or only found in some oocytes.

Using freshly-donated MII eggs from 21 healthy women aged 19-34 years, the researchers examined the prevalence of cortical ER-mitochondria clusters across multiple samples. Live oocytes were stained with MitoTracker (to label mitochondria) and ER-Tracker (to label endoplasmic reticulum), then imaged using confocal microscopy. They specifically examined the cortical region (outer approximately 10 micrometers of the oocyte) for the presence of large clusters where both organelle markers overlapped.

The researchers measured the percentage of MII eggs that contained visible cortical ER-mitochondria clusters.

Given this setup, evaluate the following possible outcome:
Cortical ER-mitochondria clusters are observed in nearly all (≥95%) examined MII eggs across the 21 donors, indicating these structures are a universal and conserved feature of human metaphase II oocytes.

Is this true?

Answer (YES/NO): NO